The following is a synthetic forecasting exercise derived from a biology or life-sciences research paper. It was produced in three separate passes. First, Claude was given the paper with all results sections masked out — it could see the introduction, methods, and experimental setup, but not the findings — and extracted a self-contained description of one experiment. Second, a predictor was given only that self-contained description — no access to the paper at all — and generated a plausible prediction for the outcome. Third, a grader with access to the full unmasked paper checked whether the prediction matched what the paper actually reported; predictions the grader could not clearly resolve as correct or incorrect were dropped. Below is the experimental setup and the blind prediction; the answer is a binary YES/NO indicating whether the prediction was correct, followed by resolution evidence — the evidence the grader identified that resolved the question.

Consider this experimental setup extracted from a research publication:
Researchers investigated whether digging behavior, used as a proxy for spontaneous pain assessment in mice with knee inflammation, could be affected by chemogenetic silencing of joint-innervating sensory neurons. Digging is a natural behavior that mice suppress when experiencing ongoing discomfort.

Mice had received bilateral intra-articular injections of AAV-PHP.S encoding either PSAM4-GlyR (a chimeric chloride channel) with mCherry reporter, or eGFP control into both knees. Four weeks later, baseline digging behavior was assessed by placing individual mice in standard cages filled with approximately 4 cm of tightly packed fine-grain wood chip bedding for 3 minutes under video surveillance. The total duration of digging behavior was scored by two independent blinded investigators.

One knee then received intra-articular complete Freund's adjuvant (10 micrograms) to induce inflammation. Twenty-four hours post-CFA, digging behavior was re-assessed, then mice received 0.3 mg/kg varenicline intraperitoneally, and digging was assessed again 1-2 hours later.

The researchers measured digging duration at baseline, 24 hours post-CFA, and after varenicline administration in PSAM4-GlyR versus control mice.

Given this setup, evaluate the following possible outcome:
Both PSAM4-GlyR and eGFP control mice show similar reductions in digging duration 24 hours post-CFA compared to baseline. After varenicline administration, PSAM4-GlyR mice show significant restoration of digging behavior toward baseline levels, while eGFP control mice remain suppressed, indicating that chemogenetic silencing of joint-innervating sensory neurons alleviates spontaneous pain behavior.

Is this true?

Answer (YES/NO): YES